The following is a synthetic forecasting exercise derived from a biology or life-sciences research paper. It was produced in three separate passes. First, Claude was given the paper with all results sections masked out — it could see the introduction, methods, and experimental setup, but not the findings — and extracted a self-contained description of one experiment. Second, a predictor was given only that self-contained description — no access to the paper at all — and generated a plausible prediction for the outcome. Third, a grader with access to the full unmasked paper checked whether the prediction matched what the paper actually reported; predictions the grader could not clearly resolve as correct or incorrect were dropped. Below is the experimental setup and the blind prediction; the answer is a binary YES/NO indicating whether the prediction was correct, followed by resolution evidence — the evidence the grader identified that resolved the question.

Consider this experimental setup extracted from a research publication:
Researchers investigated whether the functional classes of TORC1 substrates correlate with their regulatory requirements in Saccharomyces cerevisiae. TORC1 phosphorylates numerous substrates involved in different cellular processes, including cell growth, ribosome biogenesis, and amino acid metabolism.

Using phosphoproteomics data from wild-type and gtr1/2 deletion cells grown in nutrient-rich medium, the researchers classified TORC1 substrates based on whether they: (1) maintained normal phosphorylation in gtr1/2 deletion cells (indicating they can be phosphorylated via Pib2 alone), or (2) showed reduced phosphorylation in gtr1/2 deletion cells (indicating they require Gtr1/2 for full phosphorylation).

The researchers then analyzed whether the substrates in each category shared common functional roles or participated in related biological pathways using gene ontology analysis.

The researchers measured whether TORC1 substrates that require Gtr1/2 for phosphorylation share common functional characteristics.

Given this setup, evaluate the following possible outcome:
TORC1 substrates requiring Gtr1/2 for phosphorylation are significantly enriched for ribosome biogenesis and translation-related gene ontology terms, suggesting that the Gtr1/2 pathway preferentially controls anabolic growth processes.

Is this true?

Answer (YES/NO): NO